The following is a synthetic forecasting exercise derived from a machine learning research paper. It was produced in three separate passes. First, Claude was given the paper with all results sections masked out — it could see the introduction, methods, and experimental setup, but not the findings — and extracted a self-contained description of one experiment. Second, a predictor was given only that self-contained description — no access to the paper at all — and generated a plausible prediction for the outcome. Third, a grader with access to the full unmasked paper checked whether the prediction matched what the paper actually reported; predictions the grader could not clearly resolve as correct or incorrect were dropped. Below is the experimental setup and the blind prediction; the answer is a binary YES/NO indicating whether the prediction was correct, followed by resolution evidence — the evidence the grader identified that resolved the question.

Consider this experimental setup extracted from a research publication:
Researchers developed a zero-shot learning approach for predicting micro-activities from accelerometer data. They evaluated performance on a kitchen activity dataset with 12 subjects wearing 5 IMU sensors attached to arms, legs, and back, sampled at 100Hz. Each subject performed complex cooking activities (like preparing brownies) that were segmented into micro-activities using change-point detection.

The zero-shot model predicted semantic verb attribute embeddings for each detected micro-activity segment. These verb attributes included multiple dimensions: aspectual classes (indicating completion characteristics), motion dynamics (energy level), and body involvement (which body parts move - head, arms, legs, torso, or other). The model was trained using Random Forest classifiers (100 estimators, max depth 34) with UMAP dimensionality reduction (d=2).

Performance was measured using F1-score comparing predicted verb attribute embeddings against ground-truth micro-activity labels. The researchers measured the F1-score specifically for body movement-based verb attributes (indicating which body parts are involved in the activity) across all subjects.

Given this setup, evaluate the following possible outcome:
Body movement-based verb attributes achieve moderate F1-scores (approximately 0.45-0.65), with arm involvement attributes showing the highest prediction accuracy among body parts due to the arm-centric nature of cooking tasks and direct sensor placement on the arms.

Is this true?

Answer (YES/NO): NO